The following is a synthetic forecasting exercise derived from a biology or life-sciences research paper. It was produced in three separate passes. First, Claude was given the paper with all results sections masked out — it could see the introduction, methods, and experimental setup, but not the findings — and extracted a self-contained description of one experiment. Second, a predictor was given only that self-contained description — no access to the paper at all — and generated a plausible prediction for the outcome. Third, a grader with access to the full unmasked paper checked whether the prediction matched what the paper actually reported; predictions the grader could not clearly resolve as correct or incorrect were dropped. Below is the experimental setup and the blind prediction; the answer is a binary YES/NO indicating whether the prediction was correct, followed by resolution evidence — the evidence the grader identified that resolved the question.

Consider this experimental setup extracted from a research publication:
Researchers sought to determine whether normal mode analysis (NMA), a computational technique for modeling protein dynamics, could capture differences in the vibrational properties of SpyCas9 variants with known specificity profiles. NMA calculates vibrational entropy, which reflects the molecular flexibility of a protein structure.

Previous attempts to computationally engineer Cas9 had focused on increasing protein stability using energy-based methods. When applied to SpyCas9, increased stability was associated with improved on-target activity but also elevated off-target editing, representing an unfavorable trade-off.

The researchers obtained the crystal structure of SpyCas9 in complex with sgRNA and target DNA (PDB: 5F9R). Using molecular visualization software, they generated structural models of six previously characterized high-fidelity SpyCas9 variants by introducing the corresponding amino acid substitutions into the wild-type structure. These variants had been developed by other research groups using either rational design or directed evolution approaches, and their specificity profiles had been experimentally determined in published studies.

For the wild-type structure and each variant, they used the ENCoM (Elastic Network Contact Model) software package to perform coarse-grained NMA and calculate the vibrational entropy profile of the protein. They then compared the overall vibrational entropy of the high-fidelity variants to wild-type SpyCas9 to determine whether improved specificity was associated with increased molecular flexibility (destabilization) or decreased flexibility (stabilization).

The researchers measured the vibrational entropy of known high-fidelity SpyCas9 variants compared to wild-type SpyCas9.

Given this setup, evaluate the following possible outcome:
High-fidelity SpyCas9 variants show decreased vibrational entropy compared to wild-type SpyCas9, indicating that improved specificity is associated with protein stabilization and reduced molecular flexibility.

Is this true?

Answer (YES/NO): NO